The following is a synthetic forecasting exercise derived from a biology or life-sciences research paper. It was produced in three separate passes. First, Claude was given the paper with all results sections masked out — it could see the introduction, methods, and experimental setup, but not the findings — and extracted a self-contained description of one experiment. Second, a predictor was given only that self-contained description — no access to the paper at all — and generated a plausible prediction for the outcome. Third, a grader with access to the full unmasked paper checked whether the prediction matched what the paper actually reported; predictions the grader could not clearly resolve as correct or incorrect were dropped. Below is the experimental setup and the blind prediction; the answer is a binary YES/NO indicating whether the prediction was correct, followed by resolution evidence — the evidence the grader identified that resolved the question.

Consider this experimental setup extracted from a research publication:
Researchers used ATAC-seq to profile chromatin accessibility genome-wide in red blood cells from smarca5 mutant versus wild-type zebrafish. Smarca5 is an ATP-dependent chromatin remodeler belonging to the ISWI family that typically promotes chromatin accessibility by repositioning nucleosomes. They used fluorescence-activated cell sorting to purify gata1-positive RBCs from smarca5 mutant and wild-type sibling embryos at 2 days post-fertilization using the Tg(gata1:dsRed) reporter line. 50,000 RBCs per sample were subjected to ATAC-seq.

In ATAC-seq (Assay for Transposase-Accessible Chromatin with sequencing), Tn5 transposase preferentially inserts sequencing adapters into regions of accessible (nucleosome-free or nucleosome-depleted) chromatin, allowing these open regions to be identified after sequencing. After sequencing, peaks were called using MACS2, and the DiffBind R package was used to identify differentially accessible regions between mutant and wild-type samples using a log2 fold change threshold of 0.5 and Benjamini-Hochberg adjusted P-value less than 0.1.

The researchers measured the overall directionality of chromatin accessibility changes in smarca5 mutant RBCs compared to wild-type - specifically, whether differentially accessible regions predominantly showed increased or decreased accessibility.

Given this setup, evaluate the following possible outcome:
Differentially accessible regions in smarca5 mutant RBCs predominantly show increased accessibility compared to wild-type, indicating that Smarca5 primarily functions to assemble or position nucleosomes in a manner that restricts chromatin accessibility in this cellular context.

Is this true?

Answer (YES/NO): YES